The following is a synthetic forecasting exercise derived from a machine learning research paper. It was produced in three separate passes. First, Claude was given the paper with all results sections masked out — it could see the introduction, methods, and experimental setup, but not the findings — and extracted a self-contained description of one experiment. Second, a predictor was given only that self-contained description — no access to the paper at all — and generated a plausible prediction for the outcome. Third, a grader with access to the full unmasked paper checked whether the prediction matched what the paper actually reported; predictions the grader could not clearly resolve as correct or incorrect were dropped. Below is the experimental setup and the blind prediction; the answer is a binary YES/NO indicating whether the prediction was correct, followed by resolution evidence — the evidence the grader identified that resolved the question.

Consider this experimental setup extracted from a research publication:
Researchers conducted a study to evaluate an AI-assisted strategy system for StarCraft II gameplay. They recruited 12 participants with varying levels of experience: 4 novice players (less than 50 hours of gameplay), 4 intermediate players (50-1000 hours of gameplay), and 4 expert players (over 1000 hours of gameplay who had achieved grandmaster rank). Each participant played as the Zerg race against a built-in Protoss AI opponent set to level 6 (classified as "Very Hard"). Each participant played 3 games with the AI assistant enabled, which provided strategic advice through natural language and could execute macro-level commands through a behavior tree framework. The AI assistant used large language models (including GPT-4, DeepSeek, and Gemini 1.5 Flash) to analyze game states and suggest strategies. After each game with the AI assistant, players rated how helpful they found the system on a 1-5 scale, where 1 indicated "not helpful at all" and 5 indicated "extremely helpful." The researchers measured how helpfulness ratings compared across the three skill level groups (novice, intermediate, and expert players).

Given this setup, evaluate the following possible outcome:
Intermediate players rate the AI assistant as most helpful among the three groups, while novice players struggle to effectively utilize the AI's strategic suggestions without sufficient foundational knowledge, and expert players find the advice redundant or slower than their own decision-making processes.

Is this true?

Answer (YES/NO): NO